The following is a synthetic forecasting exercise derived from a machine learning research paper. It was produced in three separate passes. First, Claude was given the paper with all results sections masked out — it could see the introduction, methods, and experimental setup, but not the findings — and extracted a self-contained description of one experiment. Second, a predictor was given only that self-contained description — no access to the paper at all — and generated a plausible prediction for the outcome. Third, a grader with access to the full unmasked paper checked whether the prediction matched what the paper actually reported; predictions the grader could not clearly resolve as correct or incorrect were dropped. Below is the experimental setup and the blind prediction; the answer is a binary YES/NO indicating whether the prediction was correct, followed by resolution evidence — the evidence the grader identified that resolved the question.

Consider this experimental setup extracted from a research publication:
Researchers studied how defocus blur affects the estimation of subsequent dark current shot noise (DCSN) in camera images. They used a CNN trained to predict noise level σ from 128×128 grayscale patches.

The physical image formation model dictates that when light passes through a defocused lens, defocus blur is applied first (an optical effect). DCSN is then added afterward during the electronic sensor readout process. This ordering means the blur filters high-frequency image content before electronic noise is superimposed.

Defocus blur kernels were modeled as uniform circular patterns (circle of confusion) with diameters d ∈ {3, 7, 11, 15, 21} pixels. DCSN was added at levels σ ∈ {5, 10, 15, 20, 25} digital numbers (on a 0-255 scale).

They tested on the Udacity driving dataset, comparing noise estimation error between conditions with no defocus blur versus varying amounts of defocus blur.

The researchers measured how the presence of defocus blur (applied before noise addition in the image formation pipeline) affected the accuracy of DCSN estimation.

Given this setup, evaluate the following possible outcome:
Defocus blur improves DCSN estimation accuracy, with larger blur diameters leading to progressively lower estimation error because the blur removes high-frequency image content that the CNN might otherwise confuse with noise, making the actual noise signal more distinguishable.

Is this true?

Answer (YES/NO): NO